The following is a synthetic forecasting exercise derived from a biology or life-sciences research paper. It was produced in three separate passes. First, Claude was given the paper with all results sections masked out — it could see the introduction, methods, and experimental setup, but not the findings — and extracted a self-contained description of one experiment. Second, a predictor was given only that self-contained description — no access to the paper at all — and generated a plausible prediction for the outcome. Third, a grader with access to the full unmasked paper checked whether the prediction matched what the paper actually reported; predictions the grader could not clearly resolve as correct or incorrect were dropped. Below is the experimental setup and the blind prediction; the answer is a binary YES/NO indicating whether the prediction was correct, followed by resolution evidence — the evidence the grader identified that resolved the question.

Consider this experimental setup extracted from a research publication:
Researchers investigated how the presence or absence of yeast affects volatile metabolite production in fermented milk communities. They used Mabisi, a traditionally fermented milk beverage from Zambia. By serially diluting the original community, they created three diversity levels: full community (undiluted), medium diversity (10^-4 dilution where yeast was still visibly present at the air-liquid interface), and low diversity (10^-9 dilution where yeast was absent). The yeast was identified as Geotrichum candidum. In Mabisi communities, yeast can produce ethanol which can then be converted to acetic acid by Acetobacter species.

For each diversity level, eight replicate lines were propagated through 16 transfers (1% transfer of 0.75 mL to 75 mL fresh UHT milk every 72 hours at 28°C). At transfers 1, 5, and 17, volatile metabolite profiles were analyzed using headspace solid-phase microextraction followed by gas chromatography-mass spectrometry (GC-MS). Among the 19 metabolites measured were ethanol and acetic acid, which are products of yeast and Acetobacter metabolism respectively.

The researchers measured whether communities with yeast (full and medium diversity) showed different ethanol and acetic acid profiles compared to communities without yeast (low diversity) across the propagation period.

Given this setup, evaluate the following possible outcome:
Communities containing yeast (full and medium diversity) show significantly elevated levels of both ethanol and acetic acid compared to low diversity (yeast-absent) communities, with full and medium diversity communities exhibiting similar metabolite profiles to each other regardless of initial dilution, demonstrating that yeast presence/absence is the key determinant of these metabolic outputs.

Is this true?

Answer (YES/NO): NO